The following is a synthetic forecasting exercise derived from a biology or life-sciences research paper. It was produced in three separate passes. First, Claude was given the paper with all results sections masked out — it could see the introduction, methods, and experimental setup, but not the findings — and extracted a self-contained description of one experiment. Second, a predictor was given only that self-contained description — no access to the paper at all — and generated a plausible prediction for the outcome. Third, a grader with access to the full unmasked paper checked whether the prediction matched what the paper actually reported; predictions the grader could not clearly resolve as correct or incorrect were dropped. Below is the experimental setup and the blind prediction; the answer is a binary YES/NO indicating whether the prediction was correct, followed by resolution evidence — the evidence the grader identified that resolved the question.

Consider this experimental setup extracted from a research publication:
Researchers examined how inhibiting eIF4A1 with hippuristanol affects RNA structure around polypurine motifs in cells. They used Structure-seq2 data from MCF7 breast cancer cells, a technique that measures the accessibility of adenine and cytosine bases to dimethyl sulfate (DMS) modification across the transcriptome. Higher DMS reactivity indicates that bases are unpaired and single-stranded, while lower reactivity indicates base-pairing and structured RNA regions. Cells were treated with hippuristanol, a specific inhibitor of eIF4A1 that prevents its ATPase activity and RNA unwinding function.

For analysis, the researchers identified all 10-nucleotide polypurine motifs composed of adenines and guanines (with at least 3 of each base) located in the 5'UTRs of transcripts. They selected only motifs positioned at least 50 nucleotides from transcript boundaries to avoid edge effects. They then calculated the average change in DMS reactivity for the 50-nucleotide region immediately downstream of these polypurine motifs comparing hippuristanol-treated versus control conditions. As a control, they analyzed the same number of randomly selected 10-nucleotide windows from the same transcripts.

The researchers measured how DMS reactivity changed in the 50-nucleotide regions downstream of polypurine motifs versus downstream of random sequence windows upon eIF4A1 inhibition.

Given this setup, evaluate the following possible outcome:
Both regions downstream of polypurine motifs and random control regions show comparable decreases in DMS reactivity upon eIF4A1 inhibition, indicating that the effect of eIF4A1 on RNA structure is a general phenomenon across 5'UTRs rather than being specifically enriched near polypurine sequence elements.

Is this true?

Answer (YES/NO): NO